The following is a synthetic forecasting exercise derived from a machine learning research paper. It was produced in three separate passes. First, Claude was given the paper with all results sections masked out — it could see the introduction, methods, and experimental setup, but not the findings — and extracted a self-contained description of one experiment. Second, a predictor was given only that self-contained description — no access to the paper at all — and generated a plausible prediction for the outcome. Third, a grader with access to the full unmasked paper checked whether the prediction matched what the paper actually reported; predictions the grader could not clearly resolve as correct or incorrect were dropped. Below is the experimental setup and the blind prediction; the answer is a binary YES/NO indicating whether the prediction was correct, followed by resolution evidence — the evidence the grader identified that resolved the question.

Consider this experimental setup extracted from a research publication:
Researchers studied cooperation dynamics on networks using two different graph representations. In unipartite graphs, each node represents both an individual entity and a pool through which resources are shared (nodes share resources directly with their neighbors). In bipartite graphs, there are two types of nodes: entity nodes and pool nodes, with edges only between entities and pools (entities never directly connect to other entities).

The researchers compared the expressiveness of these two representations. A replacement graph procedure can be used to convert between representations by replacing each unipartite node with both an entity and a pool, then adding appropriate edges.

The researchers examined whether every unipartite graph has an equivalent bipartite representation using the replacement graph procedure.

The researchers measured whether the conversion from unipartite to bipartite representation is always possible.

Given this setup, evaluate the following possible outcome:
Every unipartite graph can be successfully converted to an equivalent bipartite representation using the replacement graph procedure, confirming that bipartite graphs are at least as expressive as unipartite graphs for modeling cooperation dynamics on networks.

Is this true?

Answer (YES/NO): YES